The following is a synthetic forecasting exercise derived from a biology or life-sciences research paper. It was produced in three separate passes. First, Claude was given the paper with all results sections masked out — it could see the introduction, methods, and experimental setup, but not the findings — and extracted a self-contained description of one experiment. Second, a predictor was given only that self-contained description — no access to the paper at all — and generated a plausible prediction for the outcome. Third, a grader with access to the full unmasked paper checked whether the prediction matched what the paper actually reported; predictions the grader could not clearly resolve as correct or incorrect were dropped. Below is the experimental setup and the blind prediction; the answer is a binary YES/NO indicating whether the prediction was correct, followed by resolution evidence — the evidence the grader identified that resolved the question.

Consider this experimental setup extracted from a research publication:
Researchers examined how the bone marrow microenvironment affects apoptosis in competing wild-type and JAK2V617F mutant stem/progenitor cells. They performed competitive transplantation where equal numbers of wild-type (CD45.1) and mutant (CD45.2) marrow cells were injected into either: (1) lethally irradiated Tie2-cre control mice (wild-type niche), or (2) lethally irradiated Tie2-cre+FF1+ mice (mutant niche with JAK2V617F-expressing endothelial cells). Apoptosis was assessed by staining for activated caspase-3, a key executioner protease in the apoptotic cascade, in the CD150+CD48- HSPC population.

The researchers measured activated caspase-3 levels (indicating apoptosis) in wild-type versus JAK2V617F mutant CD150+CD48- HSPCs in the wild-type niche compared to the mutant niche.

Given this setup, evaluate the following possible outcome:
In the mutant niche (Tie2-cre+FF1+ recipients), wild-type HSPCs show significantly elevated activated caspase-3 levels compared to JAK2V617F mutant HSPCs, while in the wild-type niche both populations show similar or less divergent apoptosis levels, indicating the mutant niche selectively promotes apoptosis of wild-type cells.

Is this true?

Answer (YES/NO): YES